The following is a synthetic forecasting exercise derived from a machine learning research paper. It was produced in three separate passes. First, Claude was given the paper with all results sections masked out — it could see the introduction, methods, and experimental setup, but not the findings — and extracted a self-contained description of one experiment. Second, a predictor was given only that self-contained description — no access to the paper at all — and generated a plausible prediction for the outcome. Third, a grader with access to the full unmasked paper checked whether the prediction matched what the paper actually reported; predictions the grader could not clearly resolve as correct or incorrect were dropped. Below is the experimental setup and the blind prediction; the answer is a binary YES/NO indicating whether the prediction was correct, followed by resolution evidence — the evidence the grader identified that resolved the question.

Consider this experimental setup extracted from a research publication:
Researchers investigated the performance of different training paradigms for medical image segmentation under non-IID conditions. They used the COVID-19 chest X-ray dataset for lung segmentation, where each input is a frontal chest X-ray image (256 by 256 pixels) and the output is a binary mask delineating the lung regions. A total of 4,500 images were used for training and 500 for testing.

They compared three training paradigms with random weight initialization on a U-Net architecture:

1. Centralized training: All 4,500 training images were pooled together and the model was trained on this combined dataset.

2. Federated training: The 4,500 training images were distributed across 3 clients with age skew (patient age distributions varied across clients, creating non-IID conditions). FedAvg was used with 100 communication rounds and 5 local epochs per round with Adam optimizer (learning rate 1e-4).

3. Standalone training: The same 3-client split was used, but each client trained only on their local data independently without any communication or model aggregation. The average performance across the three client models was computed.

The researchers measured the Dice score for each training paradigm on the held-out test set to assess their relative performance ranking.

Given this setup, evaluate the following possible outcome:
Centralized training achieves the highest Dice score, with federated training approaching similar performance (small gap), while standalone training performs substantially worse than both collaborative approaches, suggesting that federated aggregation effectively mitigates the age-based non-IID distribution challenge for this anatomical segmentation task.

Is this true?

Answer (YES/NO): NO